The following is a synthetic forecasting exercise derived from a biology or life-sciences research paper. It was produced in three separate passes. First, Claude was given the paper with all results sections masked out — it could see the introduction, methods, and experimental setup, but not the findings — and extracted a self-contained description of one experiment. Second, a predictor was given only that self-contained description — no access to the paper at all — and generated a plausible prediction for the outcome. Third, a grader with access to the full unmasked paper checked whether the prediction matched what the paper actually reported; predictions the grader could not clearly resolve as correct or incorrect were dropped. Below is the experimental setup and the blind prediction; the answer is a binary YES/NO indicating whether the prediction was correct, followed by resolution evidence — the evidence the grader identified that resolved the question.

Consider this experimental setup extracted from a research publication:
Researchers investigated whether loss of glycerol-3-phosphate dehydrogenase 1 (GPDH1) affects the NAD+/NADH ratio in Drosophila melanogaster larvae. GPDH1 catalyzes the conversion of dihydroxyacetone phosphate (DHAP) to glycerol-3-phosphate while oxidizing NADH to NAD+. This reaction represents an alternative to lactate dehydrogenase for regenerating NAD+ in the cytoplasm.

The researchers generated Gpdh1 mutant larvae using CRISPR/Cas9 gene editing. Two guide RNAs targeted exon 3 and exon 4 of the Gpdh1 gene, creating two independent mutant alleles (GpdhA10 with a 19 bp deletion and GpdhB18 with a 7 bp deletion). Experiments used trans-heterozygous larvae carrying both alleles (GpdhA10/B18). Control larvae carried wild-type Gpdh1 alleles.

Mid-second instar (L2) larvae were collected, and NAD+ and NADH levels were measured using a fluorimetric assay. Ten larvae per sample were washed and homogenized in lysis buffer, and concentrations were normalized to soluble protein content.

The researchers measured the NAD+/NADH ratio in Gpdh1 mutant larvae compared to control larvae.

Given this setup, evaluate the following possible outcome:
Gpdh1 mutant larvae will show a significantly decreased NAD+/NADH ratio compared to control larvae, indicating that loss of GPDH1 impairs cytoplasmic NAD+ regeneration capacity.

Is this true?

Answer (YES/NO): YES